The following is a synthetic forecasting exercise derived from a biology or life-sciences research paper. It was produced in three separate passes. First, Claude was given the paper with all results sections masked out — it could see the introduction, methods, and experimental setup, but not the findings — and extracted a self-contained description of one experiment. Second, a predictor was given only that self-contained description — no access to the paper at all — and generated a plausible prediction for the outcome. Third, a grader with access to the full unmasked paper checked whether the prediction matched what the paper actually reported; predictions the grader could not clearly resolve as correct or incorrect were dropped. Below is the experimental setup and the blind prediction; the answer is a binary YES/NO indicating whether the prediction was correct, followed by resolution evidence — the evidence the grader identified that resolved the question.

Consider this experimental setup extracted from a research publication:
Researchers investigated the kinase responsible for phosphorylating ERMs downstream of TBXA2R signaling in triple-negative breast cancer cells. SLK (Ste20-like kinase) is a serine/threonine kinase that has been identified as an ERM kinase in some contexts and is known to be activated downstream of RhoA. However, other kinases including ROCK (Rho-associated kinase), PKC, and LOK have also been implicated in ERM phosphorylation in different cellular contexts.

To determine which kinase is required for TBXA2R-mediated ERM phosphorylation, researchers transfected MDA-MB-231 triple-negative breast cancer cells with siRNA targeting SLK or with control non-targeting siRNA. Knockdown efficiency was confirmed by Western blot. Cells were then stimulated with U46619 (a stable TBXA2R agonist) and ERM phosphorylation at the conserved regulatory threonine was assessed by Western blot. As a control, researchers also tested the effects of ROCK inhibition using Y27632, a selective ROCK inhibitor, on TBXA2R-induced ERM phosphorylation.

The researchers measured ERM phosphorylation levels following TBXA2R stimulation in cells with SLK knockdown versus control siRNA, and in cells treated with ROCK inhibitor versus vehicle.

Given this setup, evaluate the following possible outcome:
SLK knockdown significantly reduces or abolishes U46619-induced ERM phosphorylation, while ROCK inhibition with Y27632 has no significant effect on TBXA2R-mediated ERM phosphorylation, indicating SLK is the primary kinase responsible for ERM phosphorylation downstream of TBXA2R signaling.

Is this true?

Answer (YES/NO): YES